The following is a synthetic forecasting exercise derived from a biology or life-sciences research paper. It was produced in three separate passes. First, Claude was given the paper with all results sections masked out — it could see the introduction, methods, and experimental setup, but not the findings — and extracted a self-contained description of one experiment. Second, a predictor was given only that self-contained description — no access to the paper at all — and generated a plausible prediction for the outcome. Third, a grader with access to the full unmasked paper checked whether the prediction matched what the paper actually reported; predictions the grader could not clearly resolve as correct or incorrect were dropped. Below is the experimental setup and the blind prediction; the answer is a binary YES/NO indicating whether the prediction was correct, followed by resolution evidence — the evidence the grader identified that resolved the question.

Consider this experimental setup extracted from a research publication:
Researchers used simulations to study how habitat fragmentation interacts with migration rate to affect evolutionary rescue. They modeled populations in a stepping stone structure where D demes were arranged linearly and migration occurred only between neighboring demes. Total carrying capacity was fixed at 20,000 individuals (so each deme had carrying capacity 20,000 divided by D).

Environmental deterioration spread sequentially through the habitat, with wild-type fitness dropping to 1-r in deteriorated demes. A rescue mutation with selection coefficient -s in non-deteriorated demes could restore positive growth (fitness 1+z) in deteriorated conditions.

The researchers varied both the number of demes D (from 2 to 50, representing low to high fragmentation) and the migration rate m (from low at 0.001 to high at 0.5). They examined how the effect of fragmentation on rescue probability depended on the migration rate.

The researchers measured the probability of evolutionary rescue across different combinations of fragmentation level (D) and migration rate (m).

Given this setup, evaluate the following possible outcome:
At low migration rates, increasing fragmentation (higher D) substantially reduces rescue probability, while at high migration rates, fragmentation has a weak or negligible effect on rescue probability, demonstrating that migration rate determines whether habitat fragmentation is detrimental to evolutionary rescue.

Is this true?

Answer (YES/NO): NO